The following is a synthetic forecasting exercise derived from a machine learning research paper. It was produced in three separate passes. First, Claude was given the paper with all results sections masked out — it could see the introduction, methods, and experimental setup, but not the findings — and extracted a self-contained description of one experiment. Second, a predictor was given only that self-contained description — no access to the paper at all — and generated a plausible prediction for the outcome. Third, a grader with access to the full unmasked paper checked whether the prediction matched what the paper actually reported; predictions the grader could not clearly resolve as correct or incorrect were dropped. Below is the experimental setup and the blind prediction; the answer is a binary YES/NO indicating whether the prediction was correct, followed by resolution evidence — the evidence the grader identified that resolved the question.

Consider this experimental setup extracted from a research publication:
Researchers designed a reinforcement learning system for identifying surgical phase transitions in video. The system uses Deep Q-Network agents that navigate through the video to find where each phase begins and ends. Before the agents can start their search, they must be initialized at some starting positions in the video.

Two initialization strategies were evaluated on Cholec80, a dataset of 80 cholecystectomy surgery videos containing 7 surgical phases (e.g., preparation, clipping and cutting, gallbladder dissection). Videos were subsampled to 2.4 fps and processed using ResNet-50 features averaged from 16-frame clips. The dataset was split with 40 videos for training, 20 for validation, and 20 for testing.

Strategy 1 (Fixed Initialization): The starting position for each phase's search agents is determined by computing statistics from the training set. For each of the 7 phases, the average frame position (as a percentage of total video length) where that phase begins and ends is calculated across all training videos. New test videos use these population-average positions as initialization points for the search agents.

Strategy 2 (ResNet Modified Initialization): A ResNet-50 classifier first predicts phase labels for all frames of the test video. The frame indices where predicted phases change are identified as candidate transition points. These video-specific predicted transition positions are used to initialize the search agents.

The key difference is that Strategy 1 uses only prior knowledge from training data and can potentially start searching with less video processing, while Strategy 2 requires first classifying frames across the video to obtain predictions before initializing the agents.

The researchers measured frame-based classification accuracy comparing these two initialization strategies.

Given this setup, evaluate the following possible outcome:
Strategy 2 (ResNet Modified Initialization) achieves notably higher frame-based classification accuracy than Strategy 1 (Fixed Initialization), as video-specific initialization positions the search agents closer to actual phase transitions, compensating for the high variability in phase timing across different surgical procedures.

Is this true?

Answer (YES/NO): YES